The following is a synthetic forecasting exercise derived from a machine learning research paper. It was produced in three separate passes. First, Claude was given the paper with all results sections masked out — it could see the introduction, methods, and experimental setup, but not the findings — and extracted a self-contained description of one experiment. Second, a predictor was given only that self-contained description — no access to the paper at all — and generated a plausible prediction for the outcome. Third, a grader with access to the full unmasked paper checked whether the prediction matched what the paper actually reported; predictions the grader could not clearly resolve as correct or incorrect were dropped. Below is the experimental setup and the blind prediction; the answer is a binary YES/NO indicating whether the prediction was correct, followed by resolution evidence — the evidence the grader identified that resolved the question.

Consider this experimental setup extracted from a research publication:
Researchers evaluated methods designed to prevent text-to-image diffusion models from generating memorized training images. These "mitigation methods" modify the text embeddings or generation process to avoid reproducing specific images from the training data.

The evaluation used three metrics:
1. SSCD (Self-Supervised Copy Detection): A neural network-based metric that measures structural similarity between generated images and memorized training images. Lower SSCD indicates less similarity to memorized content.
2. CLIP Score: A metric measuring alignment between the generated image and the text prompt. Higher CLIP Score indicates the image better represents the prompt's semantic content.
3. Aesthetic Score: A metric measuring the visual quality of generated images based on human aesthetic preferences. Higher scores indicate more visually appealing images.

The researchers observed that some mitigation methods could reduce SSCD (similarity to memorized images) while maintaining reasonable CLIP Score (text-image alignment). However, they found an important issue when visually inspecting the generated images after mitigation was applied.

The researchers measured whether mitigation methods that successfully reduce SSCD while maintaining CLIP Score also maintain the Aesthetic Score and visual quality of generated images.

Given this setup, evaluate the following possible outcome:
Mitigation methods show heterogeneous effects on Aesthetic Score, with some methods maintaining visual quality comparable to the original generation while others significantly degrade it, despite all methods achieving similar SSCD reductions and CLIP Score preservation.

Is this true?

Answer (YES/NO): NO